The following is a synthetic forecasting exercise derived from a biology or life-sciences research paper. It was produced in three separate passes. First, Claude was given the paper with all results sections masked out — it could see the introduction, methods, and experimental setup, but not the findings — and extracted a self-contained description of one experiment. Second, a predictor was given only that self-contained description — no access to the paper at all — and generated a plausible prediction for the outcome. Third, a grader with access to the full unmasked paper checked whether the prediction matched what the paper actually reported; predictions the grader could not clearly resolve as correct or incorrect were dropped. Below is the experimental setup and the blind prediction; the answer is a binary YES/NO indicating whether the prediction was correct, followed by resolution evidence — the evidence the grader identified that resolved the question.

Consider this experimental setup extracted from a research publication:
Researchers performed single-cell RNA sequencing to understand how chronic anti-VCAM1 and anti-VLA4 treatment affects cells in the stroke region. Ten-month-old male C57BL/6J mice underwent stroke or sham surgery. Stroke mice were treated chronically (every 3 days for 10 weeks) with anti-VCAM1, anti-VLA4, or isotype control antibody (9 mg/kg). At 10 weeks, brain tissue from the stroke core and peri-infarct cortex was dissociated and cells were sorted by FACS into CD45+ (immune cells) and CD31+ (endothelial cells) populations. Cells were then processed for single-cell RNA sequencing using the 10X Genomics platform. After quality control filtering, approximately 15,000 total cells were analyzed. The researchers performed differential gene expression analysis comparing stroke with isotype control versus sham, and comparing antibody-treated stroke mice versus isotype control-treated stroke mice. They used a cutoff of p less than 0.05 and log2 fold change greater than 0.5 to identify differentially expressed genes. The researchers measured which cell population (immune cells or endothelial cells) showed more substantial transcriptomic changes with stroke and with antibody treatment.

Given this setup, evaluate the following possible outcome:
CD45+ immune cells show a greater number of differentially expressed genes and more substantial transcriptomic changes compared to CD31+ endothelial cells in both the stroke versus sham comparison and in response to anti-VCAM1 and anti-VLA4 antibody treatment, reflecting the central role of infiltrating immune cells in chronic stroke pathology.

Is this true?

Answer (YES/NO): NO